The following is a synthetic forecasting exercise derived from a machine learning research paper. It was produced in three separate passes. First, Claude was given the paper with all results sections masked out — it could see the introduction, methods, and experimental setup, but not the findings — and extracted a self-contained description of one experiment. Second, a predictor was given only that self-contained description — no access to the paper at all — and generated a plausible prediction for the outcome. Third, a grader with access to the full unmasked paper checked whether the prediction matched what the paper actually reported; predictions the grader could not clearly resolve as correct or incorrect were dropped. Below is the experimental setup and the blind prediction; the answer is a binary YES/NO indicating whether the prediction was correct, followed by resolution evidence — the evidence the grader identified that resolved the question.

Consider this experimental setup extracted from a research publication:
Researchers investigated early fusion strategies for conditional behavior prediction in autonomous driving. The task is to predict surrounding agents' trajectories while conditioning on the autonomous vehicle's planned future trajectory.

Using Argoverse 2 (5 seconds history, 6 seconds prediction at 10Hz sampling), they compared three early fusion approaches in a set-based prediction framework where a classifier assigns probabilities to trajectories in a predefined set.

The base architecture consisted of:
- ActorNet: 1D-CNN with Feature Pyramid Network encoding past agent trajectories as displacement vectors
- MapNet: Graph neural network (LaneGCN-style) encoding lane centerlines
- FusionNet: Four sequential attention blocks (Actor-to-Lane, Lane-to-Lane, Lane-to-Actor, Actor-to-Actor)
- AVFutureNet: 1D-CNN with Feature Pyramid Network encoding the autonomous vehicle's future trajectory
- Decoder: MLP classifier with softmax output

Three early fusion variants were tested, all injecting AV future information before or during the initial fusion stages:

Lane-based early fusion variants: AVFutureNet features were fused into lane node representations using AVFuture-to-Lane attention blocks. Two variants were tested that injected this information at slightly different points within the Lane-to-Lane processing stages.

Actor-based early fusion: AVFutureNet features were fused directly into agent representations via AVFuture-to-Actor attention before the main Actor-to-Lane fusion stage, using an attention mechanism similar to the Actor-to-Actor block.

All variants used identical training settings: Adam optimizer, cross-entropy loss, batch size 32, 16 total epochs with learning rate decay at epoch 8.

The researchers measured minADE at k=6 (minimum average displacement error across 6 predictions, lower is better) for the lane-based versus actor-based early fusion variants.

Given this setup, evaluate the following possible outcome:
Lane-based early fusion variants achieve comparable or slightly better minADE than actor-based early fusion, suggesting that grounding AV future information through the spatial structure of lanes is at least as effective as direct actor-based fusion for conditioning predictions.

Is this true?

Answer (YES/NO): NO